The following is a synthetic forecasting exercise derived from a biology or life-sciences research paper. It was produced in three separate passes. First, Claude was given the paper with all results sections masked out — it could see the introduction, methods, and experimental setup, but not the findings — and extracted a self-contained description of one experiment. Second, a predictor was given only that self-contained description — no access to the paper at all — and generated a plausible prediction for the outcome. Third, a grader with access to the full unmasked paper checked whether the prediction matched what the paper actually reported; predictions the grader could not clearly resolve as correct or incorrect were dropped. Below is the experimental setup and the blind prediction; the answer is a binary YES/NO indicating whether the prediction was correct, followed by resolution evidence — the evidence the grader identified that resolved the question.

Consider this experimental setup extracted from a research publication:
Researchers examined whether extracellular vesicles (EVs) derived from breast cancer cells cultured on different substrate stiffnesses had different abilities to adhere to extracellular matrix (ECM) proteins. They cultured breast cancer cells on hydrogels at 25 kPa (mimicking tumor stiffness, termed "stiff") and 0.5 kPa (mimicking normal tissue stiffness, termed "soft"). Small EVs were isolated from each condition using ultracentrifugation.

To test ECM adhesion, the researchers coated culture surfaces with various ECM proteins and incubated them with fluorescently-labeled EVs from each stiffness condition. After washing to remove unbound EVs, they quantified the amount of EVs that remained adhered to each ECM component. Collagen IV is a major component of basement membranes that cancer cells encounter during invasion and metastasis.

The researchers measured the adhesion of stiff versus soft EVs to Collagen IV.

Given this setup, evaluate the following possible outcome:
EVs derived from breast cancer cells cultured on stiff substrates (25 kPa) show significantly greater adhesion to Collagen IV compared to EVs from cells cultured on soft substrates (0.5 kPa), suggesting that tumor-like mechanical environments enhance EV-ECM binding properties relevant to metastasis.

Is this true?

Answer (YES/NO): YES